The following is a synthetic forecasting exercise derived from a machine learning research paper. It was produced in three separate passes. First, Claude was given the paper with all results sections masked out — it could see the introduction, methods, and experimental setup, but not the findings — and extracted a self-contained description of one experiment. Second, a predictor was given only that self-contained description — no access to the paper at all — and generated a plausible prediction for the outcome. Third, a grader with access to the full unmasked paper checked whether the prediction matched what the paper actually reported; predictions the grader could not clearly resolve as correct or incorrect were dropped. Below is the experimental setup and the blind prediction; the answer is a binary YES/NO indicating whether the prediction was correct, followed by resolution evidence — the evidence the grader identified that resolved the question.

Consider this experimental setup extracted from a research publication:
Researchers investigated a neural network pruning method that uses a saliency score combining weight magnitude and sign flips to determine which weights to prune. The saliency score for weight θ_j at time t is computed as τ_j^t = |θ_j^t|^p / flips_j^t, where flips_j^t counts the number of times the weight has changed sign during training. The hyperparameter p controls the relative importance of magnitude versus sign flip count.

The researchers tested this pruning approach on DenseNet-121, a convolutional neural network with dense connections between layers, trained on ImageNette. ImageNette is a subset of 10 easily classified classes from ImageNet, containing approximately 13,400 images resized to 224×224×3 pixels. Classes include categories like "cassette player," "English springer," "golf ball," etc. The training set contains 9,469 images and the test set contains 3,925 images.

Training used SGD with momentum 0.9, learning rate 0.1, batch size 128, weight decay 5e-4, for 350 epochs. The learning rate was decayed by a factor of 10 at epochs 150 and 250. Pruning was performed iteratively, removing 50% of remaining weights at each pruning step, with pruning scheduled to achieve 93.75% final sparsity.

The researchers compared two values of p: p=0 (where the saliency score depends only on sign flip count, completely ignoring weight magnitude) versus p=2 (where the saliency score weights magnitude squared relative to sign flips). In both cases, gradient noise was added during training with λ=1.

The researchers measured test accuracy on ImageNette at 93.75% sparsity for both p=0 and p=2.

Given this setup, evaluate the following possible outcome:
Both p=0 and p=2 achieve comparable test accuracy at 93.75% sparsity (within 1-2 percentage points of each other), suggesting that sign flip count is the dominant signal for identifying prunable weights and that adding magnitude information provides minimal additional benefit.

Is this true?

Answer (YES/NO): NO